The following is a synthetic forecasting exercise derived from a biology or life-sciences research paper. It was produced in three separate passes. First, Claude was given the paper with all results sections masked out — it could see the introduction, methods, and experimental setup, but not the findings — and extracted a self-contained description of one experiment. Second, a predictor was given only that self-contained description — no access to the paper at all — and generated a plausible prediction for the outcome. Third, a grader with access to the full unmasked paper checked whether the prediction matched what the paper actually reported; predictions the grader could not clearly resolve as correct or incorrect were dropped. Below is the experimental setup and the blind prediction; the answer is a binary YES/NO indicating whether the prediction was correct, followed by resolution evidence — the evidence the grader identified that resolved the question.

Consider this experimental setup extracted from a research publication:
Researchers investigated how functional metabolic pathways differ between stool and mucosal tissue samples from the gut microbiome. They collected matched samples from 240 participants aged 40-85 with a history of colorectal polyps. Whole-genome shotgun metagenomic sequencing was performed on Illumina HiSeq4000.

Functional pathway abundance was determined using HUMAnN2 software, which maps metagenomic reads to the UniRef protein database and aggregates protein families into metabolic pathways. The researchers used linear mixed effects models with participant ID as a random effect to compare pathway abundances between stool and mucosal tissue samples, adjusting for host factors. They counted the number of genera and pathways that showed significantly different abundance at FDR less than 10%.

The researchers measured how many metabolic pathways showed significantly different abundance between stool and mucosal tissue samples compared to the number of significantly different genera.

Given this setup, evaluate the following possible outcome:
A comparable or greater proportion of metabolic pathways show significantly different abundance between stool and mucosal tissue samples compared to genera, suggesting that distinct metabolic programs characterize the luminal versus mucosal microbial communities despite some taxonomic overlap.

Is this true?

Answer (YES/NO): NO